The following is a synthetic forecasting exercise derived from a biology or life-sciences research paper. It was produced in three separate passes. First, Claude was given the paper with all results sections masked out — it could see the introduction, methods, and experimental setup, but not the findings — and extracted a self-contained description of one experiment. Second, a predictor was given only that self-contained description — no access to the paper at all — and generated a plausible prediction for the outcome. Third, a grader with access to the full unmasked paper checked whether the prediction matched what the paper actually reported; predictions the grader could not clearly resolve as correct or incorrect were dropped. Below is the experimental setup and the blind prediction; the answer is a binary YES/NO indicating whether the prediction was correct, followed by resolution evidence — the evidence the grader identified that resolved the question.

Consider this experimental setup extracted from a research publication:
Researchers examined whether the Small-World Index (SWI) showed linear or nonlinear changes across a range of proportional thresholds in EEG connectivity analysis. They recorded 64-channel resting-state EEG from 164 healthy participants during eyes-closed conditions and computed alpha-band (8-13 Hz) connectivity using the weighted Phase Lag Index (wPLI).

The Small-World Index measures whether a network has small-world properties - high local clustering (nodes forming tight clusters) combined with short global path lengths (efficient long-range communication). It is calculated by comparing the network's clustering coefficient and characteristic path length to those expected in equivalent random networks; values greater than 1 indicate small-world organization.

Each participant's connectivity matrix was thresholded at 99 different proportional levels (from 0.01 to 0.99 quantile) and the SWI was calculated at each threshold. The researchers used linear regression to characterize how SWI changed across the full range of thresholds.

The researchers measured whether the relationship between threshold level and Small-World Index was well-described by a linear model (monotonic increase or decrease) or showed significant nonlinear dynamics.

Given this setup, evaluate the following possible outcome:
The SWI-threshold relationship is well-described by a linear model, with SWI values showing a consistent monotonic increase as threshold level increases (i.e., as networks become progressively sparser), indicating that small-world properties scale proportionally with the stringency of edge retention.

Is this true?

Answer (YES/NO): NO